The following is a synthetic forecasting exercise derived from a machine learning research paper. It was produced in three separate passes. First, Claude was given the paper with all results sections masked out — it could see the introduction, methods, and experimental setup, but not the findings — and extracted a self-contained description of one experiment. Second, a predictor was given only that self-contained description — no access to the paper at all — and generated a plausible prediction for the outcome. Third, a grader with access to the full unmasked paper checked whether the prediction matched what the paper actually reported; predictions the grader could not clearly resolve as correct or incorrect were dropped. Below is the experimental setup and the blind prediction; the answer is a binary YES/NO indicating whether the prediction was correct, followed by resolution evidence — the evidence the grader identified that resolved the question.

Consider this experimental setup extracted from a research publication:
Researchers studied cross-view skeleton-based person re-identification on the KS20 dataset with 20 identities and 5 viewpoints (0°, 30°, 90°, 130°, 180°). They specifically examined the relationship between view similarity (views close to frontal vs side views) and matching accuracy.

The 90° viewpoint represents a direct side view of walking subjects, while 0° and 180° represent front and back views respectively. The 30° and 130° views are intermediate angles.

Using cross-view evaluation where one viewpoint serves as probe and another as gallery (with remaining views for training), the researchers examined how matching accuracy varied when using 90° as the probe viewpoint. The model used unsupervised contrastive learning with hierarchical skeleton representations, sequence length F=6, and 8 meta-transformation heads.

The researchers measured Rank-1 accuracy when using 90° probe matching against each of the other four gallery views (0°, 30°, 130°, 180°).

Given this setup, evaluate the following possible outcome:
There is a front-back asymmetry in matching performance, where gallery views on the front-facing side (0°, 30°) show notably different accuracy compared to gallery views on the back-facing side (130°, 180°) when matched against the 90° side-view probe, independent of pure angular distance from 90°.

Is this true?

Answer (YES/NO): NO